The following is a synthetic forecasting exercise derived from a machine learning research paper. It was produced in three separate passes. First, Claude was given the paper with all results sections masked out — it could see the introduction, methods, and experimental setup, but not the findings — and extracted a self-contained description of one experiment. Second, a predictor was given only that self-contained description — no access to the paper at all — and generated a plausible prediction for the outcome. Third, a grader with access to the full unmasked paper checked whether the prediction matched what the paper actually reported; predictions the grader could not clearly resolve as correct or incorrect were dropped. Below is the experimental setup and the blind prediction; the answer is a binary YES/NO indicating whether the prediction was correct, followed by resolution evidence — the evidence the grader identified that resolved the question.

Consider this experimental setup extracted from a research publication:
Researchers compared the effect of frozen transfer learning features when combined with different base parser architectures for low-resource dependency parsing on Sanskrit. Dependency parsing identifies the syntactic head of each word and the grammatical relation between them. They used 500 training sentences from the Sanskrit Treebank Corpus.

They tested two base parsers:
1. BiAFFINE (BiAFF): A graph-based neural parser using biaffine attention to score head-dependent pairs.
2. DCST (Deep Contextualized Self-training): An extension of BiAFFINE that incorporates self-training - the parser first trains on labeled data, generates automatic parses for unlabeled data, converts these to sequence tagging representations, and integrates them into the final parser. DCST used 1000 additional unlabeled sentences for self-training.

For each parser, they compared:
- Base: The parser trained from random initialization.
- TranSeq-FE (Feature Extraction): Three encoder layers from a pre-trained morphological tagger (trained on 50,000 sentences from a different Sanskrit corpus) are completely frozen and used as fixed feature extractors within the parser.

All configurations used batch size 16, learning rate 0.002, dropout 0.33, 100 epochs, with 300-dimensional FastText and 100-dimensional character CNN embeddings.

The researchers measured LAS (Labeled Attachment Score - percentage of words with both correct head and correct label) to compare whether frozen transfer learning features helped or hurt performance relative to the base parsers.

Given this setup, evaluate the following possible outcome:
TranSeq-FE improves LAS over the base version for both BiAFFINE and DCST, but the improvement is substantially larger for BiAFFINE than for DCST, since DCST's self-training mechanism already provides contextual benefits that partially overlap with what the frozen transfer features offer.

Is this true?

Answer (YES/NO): NO